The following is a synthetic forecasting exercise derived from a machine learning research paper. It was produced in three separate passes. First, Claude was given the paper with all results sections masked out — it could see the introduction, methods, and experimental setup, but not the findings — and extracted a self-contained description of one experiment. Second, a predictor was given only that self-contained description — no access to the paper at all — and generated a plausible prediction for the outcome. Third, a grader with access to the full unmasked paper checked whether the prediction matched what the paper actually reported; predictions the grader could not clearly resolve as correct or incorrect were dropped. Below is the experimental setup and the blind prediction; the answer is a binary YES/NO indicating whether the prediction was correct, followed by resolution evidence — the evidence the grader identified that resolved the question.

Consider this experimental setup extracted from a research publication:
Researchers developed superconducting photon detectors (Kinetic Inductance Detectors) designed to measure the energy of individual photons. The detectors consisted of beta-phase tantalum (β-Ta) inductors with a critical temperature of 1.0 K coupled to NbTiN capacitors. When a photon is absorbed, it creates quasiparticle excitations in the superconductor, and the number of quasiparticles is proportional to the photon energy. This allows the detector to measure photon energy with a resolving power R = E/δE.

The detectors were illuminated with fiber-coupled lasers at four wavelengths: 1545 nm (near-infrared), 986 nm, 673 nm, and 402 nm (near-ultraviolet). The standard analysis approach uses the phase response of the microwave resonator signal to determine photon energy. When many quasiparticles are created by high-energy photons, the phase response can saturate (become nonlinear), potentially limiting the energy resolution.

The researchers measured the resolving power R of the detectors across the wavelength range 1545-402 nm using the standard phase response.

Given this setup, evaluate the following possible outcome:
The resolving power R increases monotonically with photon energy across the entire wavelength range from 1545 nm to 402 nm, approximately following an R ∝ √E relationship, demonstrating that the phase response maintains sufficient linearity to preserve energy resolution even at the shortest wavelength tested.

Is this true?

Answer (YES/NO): NO